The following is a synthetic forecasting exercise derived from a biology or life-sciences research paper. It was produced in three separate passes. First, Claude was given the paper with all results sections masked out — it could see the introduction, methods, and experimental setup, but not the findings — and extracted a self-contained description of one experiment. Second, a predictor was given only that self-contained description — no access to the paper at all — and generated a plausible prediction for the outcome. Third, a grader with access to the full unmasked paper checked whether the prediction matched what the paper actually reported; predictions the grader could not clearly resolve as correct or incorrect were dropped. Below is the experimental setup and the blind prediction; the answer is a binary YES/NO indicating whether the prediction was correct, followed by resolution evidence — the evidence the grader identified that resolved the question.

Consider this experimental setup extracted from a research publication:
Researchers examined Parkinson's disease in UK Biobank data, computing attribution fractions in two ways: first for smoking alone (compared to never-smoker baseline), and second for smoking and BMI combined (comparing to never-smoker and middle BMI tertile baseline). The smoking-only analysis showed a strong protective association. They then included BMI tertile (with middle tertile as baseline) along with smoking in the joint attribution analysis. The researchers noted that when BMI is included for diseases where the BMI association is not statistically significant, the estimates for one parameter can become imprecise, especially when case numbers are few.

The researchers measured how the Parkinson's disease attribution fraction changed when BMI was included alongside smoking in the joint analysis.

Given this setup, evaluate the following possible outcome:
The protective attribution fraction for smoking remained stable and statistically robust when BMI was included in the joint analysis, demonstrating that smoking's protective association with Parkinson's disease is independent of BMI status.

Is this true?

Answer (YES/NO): NO